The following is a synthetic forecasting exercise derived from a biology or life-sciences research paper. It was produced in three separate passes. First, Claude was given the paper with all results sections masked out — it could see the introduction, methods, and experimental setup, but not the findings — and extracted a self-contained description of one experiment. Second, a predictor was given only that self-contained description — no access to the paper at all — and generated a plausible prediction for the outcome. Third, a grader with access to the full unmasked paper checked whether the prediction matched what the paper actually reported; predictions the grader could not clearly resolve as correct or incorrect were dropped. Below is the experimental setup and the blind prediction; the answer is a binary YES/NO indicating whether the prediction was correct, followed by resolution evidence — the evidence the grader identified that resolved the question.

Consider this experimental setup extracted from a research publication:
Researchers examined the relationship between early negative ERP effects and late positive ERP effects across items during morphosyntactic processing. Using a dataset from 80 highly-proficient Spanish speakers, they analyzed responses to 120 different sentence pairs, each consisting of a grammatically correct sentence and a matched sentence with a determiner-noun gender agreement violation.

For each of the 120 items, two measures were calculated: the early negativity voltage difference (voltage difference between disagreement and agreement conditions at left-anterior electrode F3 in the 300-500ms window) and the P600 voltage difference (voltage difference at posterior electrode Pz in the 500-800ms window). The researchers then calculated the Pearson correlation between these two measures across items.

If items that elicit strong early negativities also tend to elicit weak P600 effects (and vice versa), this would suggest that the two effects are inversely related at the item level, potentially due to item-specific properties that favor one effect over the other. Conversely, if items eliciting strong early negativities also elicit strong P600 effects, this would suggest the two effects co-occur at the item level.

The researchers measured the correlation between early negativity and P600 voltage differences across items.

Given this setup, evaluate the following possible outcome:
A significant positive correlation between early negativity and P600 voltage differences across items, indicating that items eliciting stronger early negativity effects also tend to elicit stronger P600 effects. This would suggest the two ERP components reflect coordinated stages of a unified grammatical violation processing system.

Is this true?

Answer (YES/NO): NO